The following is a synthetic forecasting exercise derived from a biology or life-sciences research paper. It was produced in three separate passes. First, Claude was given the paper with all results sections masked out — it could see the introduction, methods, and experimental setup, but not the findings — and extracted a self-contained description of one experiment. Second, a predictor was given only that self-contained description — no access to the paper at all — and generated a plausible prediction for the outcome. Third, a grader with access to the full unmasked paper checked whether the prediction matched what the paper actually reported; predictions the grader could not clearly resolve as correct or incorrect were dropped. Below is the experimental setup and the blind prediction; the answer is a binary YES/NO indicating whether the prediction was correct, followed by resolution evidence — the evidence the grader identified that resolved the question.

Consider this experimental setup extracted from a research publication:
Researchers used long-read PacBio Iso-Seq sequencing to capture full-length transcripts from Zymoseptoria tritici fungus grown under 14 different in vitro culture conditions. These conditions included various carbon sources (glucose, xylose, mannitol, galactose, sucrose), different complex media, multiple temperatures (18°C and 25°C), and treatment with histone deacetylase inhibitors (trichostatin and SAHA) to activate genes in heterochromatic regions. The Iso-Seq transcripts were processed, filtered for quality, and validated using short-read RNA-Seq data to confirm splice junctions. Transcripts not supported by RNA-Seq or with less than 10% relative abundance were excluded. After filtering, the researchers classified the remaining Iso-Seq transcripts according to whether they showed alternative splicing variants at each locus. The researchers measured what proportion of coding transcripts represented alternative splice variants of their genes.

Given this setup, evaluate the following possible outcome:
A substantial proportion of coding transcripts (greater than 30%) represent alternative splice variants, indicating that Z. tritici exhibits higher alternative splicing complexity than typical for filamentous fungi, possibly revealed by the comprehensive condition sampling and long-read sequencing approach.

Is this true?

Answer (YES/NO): NO